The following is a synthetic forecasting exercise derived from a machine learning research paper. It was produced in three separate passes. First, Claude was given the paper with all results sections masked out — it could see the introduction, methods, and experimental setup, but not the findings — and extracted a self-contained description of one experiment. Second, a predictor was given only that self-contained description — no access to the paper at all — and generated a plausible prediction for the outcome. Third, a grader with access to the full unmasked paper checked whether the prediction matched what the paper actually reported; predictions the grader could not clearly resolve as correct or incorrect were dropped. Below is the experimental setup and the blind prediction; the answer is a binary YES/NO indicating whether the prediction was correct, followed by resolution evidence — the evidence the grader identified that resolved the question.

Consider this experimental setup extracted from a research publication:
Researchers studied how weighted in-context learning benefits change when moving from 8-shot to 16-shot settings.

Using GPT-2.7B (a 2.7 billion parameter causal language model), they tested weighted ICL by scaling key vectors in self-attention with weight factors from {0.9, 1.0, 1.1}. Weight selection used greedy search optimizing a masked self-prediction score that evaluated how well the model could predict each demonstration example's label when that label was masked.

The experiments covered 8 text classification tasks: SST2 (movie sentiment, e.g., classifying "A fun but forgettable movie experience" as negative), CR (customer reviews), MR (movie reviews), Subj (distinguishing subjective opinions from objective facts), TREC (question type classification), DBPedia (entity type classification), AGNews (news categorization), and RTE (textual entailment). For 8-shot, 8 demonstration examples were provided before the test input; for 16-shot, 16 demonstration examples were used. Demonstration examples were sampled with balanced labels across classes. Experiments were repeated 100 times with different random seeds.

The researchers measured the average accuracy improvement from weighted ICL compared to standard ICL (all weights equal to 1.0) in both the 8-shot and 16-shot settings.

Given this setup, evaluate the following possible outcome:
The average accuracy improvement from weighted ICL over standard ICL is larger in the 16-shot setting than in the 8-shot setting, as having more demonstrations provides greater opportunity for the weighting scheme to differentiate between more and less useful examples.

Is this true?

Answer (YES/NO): YES